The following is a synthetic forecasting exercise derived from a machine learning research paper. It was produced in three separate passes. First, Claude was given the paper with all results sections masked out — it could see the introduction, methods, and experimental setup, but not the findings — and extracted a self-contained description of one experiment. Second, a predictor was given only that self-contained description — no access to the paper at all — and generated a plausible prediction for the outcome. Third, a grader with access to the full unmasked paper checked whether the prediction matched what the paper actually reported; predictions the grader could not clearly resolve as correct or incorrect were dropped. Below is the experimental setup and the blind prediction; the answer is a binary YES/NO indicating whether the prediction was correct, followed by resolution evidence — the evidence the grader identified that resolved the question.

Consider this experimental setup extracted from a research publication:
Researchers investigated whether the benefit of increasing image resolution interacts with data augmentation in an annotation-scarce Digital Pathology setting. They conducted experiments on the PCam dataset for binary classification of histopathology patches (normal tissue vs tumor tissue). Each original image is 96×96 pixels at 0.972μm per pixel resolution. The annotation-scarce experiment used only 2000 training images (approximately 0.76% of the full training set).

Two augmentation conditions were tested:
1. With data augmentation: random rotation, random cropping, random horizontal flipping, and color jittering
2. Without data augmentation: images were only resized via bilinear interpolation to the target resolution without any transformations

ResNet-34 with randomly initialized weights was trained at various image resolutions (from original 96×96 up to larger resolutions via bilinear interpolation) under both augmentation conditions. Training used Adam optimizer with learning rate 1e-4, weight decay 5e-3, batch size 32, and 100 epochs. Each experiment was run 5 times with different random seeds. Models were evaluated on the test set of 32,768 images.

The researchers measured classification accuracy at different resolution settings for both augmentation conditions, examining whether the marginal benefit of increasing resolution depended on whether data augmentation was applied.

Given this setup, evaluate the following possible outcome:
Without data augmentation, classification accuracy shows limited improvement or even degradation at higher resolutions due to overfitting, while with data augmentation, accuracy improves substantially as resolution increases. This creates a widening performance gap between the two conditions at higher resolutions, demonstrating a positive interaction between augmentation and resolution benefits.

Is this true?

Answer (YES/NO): NO